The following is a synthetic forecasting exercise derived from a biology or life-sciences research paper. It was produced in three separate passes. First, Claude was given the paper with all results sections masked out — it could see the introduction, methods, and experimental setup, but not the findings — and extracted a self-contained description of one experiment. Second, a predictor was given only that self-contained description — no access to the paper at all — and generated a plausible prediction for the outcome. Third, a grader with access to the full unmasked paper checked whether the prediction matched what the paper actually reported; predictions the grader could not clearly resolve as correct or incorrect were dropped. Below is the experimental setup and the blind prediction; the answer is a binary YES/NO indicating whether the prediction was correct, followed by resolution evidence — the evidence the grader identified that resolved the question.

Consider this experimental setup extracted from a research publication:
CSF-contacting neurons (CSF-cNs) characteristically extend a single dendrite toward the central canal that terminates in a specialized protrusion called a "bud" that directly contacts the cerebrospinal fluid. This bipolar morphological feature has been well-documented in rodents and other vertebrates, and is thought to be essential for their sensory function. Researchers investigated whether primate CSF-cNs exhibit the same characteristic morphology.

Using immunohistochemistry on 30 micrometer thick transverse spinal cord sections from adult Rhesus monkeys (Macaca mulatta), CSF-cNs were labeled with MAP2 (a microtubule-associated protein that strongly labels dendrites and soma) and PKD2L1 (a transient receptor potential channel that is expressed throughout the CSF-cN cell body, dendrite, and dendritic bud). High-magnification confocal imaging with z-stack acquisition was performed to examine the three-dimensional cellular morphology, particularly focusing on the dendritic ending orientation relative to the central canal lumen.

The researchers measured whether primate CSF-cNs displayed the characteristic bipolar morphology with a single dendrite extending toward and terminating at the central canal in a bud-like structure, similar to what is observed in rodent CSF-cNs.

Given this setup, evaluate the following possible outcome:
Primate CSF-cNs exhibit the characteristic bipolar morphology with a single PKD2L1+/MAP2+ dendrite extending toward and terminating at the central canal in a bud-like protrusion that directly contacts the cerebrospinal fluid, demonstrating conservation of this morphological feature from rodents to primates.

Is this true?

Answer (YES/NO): YES